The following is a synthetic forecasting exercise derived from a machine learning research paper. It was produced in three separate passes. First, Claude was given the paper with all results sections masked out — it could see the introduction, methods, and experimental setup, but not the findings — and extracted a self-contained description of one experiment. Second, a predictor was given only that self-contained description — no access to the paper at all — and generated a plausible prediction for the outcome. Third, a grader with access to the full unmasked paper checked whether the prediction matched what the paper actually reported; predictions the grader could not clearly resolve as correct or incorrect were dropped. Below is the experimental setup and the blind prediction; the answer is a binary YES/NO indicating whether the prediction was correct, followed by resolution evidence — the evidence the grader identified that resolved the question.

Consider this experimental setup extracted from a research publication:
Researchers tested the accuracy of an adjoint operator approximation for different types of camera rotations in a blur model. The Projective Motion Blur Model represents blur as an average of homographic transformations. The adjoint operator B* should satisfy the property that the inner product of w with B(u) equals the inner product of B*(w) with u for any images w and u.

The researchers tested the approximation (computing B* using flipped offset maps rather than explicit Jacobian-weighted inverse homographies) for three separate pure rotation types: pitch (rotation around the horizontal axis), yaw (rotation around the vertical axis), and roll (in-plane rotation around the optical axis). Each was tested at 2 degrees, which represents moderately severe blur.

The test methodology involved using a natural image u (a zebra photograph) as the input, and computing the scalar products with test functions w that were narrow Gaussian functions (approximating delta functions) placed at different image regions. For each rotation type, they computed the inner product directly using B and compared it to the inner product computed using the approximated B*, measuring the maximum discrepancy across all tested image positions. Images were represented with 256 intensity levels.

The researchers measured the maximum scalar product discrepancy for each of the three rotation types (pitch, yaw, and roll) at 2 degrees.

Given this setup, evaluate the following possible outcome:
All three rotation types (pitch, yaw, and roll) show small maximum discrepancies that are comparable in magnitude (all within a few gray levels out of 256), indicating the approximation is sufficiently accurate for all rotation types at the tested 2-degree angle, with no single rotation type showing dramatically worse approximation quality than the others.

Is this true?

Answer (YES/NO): YES